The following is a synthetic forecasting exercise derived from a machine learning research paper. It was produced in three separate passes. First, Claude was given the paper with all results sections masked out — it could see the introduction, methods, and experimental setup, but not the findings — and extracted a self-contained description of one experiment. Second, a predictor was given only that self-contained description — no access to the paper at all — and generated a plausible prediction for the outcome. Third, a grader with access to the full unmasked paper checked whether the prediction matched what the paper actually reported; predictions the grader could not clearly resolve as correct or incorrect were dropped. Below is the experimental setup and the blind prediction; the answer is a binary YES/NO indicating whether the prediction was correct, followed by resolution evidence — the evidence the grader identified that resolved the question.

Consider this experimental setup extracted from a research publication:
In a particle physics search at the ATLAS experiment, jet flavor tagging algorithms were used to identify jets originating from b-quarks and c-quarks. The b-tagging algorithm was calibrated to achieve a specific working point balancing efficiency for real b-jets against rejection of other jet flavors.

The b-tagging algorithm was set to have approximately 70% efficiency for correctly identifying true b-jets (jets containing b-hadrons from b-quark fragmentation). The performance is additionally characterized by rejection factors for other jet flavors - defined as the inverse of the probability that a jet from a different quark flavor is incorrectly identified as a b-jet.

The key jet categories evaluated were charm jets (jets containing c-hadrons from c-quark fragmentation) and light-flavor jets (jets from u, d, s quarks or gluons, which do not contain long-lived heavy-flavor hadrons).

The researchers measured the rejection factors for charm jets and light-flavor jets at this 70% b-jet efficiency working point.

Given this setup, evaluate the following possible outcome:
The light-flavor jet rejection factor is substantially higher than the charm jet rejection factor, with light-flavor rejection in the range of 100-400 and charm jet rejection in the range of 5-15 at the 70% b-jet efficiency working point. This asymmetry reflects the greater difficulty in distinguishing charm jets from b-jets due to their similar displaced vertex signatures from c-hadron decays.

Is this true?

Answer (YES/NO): YES